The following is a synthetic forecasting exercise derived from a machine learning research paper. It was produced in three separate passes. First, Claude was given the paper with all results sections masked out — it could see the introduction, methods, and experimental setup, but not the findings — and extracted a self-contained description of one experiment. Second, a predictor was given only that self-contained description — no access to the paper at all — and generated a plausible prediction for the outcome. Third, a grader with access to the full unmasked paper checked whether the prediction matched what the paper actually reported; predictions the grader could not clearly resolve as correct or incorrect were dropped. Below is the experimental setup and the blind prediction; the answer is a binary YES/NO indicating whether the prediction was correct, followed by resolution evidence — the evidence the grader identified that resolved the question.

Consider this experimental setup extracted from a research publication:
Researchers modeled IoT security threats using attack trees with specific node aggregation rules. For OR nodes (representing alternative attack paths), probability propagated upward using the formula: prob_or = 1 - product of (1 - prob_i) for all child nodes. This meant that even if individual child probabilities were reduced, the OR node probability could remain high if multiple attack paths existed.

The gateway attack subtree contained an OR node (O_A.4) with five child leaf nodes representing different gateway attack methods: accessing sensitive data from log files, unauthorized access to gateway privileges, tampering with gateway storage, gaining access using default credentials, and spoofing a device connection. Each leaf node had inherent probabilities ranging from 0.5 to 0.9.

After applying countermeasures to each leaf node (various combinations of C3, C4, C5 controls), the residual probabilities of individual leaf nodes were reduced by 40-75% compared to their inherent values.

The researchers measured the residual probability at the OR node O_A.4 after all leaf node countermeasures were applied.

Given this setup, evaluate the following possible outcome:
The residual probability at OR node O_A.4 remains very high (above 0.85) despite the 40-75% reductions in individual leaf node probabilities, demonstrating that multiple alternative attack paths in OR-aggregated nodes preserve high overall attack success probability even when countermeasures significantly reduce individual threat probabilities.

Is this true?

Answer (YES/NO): YES